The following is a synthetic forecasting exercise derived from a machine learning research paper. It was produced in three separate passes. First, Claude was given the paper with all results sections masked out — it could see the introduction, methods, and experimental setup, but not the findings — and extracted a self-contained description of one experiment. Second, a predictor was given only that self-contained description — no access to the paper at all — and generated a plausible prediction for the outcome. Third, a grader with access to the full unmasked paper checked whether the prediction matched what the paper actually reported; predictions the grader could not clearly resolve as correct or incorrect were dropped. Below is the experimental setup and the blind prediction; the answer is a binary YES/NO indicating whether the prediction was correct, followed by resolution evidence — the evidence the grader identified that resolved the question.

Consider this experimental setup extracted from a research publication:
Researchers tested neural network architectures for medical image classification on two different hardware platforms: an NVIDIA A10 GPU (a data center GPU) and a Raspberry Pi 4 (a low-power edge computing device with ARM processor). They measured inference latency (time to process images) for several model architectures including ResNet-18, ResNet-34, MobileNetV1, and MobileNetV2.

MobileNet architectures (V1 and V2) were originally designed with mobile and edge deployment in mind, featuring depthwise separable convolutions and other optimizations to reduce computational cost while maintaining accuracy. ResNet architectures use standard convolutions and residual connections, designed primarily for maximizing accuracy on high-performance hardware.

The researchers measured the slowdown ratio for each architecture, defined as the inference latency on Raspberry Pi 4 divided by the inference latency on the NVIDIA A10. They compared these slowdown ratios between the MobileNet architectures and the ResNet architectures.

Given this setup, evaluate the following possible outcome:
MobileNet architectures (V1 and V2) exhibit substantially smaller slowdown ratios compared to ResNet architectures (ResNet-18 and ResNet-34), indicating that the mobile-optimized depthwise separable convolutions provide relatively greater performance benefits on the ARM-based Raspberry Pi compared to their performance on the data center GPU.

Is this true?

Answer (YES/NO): YES